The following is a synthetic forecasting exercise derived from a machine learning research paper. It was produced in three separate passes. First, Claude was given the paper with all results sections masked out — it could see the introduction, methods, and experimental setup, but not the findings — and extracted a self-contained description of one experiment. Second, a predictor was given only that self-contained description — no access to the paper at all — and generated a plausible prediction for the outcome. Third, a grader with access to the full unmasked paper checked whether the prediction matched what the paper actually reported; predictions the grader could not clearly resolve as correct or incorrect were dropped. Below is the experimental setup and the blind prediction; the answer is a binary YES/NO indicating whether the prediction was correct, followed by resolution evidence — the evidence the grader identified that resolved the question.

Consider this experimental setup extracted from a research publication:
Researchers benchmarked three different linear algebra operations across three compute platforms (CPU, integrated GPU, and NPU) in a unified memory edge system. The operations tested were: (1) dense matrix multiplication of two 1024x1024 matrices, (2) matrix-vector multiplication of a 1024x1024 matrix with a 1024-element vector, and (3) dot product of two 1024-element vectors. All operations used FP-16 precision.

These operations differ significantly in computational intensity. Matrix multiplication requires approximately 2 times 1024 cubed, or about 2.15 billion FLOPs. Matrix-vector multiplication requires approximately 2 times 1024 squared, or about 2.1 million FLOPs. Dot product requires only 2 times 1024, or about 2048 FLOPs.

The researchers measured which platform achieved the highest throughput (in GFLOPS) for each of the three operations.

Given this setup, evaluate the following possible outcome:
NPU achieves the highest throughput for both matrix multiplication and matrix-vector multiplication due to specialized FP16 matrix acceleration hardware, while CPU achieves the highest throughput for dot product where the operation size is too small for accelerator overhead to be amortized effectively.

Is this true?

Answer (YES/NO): NO